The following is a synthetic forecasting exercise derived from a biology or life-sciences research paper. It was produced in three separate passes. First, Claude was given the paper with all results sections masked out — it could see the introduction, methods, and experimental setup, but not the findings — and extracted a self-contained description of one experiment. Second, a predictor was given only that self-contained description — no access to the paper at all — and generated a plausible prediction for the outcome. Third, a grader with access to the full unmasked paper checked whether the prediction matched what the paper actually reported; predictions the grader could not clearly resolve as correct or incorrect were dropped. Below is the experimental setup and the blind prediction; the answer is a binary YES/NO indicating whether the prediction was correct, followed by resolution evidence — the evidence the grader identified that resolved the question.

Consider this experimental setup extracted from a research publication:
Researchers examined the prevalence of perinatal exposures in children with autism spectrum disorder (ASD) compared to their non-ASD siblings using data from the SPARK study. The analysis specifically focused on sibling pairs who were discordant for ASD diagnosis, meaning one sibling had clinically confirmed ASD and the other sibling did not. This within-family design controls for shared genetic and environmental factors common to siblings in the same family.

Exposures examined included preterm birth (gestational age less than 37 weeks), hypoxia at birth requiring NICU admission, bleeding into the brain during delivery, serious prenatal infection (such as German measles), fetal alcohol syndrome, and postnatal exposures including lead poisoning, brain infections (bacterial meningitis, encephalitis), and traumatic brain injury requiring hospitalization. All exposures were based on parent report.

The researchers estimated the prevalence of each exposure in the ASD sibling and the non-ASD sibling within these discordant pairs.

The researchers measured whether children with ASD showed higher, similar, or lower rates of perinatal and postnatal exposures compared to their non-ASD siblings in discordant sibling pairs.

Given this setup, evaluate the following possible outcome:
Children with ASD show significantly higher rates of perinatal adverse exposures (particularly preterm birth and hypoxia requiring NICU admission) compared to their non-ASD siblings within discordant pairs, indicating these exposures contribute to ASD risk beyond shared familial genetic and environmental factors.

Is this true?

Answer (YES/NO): YES